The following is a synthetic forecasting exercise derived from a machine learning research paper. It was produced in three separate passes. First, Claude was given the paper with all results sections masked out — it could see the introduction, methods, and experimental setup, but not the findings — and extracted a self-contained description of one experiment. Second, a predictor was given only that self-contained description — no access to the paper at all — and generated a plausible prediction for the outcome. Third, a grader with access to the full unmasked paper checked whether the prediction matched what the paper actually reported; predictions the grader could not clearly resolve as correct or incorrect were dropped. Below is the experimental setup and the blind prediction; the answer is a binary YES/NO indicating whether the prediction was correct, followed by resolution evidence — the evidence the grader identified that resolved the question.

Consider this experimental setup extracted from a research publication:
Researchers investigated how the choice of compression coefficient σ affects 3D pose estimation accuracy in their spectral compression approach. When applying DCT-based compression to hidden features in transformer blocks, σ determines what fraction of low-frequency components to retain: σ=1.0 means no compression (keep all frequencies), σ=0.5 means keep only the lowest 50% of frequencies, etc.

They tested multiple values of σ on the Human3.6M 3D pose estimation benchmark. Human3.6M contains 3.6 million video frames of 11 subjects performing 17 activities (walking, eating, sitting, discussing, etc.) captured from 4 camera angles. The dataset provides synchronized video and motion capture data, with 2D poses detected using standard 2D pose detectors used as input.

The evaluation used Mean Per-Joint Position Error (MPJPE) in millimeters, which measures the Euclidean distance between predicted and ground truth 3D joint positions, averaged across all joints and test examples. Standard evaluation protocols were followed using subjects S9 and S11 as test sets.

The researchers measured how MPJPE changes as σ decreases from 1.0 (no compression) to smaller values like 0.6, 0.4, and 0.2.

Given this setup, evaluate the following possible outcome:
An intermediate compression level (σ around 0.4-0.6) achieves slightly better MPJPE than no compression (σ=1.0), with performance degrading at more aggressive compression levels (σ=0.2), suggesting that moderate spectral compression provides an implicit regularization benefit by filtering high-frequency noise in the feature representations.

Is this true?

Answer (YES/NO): NO